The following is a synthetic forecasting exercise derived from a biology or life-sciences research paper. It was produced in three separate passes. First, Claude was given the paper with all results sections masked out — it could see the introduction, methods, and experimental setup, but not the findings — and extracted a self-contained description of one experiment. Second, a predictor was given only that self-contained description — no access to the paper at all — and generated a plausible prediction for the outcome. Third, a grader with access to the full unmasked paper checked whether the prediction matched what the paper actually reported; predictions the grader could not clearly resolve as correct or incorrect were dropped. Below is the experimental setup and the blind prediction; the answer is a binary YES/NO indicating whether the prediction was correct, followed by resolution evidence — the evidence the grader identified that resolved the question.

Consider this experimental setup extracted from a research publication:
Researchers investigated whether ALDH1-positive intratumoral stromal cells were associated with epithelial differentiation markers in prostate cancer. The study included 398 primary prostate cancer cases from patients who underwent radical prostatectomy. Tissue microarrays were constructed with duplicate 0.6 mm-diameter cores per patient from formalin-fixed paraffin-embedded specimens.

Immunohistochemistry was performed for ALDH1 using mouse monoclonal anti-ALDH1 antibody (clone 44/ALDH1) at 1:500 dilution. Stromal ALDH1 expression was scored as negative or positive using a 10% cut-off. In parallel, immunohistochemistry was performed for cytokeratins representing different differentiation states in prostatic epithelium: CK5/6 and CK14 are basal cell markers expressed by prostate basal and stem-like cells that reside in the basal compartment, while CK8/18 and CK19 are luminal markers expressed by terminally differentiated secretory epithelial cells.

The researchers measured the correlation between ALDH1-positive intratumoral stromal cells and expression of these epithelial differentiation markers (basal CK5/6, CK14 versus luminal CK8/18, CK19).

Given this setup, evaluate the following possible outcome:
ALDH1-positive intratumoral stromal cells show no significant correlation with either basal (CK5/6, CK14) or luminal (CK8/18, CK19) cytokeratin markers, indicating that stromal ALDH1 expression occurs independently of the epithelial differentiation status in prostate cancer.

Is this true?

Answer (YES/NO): NO